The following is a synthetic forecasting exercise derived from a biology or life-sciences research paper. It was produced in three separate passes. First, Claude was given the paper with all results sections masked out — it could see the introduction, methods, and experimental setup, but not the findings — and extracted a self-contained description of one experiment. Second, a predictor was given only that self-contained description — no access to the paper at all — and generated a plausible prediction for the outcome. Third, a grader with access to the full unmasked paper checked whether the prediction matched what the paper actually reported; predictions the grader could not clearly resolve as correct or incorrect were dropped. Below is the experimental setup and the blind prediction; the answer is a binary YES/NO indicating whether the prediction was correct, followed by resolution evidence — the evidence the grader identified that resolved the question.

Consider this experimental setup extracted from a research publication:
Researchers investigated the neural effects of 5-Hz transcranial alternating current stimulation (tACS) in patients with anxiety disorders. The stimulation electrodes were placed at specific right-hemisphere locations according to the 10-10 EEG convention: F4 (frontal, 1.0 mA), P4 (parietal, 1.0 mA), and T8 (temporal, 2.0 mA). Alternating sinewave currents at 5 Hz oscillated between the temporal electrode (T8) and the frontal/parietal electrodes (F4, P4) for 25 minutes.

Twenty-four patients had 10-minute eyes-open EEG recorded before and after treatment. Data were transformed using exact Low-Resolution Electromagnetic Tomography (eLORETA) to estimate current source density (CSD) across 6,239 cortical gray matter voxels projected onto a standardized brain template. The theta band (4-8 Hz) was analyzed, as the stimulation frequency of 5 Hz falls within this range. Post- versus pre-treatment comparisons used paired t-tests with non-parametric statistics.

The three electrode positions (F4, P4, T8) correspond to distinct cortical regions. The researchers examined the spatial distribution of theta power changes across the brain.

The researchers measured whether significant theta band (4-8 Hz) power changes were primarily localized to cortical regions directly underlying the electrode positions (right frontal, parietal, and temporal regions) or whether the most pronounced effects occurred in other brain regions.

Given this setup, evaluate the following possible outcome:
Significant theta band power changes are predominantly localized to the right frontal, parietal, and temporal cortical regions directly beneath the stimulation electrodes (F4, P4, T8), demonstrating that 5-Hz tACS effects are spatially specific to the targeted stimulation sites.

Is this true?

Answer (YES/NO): NO